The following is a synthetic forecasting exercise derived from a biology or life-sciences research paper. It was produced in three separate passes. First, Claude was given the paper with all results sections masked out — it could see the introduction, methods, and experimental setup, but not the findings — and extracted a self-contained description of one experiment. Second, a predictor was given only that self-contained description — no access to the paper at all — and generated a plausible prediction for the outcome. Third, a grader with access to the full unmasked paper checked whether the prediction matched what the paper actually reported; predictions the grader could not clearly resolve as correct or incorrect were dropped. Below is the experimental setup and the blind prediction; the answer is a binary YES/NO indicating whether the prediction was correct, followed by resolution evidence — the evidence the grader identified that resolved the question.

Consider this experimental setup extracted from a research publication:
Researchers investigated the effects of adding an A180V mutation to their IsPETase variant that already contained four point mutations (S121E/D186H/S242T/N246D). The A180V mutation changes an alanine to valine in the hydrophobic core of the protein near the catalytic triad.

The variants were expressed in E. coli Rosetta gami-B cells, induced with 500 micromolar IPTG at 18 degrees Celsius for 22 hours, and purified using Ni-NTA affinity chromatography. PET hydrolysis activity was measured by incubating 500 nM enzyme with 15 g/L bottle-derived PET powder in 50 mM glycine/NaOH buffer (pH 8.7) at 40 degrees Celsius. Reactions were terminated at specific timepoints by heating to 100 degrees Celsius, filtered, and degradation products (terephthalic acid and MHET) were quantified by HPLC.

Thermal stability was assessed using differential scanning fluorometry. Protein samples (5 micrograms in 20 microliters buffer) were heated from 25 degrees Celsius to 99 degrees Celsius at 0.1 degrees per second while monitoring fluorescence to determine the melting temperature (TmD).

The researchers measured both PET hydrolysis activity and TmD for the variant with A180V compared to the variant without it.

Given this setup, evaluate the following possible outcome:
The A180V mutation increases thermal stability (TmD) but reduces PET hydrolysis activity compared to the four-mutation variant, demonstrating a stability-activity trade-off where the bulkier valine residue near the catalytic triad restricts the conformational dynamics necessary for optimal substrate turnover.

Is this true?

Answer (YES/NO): NO